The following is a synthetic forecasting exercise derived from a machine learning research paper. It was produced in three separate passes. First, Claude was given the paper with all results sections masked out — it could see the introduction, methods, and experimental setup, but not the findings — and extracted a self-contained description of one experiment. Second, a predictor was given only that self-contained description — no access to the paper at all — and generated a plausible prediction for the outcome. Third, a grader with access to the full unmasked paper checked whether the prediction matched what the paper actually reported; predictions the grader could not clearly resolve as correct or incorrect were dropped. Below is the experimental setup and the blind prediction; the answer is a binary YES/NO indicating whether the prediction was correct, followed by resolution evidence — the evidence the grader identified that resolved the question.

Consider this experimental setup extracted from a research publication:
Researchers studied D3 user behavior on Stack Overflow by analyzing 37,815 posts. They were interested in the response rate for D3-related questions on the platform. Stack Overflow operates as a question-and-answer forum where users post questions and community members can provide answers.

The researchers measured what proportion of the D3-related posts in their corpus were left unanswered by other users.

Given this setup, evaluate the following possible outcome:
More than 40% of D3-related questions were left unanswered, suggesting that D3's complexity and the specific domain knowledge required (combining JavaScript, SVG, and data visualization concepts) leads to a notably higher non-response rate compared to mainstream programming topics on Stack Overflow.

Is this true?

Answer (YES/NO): NO